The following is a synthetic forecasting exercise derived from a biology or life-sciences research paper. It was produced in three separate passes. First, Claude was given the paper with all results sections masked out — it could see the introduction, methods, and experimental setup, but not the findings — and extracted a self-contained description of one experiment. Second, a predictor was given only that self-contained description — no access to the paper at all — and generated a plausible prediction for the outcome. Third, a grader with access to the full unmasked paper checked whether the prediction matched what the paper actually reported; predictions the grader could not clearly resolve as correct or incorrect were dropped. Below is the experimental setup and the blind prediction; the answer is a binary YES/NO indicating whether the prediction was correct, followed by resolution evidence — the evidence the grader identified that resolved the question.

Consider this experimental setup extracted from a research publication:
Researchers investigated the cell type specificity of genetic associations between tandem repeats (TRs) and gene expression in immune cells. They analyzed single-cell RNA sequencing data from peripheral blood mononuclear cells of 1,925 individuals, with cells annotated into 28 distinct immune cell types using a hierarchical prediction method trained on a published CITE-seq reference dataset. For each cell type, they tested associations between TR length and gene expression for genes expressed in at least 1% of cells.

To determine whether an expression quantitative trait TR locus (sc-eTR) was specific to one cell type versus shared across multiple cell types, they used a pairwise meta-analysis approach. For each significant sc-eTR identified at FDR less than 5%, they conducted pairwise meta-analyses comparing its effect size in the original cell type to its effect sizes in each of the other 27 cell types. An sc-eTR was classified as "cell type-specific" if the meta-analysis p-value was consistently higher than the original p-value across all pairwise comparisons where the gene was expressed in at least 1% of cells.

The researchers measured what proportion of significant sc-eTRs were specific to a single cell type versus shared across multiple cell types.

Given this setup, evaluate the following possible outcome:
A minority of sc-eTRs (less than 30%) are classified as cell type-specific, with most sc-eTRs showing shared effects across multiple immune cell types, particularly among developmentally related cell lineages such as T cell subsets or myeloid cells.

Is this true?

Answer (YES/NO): YES